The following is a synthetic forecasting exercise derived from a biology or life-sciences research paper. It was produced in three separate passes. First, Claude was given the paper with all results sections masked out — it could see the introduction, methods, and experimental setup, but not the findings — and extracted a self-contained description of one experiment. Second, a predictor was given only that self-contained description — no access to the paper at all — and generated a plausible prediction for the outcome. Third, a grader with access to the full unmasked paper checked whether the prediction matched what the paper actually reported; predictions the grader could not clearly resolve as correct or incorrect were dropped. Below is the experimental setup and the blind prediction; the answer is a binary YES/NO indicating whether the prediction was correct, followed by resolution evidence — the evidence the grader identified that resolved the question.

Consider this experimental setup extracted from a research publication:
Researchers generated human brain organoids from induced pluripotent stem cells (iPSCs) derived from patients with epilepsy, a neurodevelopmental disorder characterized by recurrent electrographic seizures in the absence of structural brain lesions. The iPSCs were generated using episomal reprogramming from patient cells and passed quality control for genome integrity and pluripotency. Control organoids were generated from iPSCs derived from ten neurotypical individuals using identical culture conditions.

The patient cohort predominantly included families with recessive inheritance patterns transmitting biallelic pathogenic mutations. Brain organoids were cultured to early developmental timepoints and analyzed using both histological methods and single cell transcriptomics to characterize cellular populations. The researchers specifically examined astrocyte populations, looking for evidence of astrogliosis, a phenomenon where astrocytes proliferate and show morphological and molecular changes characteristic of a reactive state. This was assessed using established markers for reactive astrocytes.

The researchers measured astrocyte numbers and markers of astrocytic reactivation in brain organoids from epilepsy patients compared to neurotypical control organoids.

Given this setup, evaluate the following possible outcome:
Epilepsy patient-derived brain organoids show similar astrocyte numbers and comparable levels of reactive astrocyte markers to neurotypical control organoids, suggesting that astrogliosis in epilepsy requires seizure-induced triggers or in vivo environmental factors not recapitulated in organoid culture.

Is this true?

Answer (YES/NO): NO